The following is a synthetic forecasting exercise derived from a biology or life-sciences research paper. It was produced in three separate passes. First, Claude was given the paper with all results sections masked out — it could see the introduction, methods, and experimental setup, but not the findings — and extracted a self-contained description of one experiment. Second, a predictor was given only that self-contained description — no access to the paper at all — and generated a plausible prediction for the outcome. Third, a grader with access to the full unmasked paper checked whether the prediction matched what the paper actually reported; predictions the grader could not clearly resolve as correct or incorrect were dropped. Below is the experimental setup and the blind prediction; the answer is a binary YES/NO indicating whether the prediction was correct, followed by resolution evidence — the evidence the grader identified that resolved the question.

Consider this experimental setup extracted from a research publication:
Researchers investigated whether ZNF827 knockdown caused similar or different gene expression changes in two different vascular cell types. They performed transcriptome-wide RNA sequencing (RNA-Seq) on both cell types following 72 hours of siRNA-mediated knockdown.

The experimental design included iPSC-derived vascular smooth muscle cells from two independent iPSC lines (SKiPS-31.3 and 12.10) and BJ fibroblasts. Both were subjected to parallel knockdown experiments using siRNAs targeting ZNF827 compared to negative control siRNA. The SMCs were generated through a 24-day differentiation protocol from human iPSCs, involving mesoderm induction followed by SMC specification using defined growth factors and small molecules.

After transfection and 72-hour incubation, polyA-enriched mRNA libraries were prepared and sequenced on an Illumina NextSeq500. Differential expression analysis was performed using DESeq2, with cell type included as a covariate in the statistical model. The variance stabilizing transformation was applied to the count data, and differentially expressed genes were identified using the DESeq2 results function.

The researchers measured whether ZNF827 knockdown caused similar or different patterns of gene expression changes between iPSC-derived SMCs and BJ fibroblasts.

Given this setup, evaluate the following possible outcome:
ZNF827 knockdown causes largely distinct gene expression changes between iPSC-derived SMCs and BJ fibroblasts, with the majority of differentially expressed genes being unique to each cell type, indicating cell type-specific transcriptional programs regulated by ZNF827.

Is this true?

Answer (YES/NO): NO